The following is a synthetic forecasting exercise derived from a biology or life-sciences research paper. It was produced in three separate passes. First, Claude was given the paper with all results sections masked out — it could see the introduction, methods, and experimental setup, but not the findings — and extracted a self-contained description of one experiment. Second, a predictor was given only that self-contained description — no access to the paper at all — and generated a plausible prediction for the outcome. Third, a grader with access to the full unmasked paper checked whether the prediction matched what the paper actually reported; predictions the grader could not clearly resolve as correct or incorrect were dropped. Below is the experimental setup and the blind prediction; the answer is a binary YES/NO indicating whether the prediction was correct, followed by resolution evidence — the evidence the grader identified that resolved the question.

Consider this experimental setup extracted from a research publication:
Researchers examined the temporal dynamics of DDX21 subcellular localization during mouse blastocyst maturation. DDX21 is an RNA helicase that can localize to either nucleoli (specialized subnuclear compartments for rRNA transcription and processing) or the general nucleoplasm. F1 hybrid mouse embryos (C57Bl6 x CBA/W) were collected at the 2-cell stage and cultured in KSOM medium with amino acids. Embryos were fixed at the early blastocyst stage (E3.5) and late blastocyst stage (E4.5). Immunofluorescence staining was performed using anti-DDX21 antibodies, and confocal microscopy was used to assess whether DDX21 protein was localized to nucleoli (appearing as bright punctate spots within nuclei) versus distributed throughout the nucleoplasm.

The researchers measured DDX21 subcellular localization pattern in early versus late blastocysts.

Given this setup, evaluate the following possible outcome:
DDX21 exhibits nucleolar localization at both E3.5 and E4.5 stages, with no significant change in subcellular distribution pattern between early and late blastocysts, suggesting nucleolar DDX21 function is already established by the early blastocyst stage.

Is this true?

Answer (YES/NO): YES